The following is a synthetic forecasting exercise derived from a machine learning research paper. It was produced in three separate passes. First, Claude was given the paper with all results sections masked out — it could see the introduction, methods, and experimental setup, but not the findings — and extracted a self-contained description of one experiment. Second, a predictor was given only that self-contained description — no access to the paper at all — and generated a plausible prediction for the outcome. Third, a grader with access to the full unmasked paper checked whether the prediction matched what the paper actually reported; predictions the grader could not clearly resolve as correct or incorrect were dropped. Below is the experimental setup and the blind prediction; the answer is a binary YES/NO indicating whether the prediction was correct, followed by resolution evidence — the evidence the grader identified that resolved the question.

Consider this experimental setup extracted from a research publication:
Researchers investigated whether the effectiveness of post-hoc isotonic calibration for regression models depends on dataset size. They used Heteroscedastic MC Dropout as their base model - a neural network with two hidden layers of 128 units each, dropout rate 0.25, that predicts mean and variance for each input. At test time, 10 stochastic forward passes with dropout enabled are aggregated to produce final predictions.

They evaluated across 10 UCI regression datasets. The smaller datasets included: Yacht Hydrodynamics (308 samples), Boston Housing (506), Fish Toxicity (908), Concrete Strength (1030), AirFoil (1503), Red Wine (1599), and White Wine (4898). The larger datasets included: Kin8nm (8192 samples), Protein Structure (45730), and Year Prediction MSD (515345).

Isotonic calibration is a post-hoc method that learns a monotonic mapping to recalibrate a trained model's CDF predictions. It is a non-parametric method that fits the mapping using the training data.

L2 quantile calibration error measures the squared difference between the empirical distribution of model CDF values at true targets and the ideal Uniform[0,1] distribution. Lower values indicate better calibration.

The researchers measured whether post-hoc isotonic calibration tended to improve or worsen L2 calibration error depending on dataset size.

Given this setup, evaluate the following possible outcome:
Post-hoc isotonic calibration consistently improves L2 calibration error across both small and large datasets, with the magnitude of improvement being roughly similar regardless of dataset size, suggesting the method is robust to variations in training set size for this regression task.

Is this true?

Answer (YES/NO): NO